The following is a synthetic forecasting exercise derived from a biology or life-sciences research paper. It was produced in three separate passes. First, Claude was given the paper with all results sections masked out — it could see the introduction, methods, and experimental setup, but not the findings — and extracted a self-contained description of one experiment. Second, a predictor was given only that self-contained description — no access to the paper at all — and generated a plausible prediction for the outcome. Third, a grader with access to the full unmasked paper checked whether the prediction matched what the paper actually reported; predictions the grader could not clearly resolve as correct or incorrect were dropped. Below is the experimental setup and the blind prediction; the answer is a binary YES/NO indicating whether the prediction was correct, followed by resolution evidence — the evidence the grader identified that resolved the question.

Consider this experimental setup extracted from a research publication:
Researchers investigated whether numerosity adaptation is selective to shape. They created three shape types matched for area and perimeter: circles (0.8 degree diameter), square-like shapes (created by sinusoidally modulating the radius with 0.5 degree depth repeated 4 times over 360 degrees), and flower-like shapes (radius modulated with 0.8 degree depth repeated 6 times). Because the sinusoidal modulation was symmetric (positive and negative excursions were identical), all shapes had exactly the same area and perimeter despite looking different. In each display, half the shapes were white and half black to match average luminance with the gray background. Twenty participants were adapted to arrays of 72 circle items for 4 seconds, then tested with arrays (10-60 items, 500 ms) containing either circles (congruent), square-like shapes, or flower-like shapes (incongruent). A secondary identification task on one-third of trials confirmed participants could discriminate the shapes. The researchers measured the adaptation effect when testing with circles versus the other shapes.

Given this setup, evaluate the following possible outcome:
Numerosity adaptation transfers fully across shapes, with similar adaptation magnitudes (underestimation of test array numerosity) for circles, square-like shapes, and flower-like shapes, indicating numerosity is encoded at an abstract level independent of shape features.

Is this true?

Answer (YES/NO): NO